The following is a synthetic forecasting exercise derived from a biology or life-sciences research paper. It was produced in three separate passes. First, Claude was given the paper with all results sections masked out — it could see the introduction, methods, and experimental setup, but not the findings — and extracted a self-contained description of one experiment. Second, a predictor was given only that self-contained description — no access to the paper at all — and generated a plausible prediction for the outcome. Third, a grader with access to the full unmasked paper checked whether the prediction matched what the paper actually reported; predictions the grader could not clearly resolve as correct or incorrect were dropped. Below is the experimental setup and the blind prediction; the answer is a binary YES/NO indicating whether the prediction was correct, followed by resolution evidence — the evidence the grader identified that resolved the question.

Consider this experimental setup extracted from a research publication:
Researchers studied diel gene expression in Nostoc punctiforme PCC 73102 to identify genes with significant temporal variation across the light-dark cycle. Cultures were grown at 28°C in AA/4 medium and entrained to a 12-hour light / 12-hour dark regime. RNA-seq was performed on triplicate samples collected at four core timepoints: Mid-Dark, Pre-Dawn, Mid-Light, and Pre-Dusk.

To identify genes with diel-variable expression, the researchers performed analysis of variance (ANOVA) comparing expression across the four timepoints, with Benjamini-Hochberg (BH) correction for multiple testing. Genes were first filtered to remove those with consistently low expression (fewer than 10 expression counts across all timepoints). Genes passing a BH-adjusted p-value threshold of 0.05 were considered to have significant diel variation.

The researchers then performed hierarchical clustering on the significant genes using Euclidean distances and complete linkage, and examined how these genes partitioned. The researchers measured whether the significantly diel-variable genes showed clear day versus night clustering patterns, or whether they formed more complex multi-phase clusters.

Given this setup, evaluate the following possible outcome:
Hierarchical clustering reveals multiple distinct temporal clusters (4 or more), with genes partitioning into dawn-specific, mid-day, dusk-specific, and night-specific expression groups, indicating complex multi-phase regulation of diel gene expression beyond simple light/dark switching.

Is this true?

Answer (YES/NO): NO